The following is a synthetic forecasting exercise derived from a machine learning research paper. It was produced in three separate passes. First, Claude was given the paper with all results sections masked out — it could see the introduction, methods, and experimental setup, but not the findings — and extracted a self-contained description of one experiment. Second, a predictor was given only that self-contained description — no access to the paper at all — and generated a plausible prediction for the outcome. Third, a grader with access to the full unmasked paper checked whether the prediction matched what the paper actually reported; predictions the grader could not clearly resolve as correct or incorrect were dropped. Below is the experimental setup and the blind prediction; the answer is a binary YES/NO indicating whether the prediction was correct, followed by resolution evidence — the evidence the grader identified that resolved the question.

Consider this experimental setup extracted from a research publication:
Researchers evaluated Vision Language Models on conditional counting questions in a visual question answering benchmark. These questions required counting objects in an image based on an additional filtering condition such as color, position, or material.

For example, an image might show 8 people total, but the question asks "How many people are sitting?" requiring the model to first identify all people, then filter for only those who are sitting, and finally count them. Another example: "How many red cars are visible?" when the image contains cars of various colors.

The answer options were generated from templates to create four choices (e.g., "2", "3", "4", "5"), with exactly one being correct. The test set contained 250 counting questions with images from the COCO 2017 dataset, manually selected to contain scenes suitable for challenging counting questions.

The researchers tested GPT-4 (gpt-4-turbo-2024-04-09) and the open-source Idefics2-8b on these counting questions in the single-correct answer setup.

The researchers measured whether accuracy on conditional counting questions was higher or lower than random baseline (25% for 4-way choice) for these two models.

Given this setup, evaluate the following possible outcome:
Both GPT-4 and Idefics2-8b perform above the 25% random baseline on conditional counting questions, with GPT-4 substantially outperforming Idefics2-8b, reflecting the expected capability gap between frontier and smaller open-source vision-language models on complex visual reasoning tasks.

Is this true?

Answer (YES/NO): NO